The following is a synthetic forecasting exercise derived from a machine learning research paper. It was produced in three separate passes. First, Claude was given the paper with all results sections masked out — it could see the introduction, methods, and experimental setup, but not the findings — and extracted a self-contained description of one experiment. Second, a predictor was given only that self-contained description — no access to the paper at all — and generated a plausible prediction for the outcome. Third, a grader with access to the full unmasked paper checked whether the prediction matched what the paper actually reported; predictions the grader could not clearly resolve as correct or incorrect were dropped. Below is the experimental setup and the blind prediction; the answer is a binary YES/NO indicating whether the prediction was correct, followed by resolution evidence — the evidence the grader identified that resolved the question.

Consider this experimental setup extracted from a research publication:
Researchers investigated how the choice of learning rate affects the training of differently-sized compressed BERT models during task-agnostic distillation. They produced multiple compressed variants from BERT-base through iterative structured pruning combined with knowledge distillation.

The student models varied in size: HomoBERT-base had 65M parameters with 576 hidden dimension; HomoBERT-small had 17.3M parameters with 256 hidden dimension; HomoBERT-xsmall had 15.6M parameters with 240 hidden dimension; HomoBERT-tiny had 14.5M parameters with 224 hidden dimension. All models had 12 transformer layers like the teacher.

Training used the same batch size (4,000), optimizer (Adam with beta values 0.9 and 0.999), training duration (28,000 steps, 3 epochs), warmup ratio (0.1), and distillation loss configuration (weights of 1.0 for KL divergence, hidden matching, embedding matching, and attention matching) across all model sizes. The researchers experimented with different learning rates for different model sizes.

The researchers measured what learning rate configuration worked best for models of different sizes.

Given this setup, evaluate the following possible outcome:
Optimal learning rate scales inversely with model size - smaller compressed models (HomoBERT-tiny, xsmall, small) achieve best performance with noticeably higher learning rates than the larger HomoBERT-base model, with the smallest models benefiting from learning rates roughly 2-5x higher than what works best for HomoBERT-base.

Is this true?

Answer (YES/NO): NO